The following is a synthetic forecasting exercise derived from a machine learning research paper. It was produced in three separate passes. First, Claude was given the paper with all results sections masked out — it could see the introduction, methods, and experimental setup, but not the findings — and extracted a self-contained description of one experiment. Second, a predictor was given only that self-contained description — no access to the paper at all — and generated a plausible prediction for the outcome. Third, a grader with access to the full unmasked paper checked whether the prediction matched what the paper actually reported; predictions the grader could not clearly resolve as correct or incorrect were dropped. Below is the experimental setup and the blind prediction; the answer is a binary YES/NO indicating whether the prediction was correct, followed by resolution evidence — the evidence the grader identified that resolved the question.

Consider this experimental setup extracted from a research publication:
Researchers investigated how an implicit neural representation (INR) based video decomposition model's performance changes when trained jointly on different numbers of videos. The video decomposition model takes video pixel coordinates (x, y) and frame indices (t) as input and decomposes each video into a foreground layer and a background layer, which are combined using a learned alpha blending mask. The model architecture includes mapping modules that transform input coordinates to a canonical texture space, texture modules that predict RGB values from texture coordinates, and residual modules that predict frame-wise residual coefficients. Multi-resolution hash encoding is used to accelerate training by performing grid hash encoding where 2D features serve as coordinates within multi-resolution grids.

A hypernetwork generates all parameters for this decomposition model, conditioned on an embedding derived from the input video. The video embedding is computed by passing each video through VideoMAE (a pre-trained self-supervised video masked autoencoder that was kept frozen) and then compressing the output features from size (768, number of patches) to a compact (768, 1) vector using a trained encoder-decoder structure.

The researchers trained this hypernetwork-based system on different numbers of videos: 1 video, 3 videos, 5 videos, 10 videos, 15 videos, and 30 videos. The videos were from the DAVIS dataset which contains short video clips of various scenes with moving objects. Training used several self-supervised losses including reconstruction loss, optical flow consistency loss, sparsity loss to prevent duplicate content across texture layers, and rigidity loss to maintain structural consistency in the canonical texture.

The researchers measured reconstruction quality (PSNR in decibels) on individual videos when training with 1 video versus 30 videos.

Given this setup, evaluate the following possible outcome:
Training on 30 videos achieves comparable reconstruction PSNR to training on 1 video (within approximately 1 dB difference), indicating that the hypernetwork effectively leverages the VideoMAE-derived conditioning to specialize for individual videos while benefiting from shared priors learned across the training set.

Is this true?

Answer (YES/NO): NO